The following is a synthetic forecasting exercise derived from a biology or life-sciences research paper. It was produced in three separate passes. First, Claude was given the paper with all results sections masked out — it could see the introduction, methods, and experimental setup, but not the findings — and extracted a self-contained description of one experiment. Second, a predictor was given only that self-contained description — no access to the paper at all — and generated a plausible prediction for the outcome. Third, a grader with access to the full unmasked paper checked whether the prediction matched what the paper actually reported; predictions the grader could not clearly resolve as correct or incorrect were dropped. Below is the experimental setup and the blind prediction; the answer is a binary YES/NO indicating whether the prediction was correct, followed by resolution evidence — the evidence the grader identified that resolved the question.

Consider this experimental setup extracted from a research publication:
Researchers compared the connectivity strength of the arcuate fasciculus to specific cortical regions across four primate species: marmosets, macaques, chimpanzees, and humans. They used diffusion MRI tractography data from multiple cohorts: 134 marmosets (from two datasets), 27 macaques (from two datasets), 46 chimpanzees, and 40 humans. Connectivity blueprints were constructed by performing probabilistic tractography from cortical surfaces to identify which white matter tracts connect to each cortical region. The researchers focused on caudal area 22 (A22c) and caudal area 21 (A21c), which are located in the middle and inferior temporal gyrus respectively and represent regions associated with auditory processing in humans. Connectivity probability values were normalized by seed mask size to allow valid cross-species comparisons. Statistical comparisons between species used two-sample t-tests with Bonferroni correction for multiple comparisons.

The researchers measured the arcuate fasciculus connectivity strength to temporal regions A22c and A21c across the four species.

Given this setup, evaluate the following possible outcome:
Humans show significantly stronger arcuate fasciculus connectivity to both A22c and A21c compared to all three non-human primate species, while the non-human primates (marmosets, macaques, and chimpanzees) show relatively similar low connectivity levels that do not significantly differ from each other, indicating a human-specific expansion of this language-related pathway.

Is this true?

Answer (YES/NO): YES